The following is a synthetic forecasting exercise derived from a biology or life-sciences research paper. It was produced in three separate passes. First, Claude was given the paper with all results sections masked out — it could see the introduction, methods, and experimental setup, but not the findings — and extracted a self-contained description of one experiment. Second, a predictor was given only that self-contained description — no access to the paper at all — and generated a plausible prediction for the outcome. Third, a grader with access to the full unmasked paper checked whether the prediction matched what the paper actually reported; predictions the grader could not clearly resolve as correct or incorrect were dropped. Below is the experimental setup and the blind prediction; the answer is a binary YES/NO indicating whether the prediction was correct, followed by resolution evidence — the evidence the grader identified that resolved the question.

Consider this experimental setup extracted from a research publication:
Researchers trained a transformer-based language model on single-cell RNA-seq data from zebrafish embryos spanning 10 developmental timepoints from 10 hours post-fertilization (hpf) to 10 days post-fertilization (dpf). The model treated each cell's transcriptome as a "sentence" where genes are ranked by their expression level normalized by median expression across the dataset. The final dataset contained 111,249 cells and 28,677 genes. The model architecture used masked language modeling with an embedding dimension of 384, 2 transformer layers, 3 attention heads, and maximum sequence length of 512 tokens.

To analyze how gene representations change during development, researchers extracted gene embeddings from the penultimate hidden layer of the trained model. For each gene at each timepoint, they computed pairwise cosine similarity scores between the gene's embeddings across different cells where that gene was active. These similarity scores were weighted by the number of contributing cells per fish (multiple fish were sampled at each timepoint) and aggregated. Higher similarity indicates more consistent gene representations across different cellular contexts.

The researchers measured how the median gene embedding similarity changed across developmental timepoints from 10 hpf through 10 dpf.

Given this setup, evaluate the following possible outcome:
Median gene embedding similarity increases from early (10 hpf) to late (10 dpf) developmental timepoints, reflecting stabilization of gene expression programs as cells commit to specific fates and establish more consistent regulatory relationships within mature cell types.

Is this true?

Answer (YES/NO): NO